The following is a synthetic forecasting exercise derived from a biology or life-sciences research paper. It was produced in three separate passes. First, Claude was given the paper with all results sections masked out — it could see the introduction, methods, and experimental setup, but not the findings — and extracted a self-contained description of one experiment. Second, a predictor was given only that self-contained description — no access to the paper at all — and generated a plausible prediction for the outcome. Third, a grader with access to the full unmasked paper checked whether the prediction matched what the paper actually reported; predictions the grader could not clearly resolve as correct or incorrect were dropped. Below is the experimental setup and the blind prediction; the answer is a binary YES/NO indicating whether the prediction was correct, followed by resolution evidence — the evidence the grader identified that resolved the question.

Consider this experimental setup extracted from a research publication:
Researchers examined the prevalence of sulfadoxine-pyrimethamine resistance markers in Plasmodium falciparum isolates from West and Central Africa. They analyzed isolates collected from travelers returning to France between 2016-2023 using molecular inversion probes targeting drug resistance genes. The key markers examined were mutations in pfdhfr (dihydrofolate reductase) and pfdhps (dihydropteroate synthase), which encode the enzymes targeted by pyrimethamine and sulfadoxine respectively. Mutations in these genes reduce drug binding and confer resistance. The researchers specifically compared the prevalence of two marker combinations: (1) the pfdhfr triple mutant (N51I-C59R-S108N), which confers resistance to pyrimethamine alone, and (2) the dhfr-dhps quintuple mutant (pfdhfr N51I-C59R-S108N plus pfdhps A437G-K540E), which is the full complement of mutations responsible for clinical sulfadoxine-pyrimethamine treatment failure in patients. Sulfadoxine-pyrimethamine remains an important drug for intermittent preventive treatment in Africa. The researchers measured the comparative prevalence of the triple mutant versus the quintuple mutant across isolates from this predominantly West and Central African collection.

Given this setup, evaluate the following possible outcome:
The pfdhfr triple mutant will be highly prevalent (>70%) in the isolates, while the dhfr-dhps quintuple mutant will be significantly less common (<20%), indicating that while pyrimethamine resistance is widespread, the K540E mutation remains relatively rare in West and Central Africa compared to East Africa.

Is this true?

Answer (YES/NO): YES